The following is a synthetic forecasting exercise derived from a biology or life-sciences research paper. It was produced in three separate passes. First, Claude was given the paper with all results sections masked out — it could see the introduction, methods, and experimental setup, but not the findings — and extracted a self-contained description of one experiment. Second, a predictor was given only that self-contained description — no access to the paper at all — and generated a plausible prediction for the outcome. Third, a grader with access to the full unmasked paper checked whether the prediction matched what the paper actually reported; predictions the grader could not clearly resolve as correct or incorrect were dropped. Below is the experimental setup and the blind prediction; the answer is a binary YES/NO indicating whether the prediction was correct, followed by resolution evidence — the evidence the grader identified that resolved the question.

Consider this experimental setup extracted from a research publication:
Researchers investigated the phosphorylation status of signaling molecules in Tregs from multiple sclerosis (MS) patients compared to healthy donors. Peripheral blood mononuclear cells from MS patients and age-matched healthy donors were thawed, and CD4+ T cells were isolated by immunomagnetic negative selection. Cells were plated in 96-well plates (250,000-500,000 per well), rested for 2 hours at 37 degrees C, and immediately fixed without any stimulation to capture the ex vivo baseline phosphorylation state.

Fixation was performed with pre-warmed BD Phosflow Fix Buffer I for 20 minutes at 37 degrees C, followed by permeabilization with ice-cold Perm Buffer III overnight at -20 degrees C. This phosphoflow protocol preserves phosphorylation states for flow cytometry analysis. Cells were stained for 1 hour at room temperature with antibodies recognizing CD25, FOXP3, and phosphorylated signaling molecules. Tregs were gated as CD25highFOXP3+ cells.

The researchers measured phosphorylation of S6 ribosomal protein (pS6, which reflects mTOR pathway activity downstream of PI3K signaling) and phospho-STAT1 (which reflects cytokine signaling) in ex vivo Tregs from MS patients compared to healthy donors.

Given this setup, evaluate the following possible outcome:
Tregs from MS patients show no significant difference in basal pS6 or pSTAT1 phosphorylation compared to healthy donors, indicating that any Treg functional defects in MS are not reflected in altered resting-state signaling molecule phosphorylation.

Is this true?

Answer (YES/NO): NO